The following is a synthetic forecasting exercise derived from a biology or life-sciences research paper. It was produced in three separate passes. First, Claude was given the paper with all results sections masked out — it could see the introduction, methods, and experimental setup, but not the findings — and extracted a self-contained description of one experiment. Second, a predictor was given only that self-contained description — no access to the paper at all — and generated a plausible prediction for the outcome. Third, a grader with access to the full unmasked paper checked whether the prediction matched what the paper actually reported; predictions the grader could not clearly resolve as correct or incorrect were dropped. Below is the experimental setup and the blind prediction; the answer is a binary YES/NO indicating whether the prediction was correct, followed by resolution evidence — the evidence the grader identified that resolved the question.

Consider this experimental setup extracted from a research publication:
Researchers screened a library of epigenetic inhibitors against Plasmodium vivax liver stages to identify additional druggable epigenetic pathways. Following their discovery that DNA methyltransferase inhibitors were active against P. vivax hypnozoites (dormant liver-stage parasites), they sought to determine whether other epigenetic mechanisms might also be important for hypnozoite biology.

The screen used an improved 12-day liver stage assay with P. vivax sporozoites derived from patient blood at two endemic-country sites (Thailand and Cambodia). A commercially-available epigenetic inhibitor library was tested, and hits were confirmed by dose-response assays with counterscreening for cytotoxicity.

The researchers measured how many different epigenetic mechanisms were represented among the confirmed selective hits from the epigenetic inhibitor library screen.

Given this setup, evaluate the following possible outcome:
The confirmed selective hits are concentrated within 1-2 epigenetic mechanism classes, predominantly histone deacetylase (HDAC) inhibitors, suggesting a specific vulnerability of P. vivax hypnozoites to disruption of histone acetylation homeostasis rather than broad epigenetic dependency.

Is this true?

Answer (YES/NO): NO